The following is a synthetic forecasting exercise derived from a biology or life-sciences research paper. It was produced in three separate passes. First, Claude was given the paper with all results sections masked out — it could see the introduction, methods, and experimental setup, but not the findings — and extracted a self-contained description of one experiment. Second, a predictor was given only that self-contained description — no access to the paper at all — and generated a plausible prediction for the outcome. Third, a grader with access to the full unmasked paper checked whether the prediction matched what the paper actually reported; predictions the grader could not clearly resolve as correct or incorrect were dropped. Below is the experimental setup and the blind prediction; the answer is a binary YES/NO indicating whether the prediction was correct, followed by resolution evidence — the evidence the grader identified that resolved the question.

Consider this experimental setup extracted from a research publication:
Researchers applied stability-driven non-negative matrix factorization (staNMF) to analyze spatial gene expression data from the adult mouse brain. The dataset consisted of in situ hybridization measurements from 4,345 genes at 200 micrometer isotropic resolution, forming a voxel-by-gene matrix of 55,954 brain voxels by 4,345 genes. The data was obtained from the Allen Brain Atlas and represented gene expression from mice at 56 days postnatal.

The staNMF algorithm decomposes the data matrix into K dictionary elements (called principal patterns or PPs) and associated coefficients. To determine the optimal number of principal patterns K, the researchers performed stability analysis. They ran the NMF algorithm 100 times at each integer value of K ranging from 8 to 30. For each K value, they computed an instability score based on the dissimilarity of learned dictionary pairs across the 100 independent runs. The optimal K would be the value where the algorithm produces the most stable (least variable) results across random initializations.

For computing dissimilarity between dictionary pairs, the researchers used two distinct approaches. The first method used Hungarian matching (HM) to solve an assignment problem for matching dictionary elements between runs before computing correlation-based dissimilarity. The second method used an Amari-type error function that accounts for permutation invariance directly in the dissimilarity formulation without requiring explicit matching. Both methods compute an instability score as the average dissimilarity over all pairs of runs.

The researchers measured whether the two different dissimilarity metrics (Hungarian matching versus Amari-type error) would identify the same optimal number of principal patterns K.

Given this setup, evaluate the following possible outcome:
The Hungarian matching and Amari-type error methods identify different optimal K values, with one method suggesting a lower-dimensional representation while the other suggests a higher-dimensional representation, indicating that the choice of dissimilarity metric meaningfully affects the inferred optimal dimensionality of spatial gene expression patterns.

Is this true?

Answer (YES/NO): NO